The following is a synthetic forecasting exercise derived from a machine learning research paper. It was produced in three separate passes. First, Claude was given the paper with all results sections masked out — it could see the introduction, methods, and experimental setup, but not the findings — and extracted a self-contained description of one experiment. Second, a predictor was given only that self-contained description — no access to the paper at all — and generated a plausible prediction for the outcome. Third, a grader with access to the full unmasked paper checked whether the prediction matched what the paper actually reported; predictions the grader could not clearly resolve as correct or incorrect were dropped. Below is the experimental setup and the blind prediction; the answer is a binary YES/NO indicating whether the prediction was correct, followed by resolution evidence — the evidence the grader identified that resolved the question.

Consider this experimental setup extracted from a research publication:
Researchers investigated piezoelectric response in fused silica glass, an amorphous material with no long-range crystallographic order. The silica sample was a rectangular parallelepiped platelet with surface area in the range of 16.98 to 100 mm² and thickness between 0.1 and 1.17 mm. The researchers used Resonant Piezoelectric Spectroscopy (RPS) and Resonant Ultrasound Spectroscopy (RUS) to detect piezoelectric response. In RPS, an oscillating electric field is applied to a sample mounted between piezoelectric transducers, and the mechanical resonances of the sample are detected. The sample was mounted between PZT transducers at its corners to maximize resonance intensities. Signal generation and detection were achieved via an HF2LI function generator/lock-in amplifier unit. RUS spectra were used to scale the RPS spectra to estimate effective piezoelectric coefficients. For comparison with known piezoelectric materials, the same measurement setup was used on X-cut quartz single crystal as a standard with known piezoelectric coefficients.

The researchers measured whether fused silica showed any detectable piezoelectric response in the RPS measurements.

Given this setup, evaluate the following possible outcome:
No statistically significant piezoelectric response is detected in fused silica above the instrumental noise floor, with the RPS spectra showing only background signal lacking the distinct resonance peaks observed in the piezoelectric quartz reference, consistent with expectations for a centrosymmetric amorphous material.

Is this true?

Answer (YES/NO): NO